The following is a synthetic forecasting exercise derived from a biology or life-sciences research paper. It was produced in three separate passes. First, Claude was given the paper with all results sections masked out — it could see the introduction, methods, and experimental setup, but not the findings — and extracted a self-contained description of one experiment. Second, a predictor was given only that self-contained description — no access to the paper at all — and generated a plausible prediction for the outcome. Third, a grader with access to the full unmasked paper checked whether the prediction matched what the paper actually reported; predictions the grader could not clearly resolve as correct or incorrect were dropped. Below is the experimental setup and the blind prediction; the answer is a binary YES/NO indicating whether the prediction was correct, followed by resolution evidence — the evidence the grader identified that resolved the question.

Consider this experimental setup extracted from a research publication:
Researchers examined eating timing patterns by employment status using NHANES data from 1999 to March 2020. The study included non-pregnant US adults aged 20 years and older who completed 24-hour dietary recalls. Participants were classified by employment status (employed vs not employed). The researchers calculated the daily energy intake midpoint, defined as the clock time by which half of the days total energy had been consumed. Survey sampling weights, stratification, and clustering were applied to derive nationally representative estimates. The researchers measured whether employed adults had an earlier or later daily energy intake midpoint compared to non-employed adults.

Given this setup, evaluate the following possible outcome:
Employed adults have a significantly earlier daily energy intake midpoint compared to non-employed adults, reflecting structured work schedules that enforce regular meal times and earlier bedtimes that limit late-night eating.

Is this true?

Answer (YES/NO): YES